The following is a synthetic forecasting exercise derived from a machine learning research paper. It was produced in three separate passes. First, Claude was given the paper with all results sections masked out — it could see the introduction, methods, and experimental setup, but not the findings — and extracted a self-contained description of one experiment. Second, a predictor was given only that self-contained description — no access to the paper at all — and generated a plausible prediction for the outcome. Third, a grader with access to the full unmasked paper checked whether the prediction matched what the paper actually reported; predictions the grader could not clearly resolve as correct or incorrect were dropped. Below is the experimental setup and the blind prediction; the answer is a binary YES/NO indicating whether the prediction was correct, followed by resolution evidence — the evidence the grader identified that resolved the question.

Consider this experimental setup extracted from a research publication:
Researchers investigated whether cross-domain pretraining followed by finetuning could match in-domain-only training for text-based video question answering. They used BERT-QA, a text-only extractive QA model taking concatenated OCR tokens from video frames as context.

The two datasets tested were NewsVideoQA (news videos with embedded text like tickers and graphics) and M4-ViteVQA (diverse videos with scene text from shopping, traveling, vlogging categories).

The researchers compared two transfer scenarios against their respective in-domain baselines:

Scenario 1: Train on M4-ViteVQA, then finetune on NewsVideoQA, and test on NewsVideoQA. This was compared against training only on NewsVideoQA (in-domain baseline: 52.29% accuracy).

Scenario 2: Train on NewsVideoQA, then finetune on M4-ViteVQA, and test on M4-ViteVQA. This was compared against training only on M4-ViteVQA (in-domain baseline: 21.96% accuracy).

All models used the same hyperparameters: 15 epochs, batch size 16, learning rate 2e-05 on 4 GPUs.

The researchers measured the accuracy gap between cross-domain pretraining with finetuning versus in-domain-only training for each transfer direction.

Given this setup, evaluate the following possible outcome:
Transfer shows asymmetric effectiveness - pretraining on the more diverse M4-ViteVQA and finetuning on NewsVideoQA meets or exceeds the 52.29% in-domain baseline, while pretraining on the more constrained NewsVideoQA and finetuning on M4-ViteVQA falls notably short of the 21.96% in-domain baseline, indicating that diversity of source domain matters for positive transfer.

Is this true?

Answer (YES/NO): NO